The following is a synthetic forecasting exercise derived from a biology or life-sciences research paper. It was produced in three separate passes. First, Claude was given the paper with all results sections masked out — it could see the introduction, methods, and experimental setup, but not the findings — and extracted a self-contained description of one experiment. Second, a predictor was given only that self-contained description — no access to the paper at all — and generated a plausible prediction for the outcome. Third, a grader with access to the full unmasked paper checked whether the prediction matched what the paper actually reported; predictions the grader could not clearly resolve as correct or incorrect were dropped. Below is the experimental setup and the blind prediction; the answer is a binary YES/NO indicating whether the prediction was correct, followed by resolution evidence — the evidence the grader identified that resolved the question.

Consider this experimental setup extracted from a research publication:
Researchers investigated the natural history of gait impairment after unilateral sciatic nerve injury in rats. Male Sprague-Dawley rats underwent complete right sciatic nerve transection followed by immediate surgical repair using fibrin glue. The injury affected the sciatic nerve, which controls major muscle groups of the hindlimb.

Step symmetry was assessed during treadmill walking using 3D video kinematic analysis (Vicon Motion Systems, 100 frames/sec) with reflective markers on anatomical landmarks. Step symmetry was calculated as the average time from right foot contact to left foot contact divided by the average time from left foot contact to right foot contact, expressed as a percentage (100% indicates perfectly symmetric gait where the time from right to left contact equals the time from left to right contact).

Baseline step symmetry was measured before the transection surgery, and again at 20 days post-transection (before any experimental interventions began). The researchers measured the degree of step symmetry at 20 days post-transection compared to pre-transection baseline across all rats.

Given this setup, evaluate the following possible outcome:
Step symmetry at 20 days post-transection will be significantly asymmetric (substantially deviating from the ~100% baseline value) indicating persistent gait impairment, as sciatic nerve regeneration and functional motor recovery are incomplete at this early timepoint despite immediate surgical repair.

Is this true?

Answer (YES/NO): YES